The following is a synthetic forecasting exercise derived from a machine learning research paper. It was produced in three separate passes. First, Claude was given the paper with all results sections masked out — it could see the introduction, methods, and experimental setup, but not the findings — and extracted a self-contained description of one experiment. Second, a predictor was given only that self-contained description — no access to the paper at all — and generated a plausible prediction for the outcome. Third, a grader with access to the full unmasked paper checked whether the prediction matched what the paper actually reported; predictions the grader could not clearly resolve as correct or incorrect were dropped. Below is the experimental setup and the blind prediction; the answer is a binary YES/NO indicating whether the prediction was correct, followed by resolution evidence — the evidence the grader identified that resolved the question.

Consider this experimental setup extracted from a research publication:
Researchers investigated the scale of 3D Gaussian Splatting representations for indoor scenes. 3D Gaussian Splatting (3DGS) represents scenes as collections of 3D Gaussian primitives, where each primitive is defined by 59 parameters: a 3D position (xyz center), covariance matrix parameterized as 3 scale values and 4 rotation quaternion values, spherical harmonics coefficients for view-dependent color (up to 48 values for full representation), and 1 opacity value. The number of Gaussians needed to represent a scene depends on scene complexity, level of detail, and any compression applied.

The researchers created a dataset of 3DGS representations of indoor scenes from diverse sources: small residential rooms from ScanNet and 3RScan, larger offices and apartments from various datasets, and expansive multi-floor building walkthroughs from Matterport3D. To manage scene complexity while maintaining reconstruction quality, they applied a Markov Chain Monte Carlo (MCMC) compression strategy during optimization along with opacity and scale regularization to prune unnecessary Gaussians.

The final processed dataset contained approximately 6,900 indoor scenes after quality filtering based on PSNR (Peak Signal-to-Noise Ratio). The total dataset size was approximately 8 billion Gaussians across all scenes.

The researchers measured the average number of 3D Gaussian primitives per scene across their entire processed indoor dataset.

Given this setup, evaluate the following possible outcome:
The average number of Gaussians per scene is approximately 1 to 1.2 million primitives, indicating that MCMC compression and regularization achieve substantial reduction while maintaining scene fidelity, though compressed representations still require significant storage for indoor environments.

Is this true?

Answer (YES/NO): NO